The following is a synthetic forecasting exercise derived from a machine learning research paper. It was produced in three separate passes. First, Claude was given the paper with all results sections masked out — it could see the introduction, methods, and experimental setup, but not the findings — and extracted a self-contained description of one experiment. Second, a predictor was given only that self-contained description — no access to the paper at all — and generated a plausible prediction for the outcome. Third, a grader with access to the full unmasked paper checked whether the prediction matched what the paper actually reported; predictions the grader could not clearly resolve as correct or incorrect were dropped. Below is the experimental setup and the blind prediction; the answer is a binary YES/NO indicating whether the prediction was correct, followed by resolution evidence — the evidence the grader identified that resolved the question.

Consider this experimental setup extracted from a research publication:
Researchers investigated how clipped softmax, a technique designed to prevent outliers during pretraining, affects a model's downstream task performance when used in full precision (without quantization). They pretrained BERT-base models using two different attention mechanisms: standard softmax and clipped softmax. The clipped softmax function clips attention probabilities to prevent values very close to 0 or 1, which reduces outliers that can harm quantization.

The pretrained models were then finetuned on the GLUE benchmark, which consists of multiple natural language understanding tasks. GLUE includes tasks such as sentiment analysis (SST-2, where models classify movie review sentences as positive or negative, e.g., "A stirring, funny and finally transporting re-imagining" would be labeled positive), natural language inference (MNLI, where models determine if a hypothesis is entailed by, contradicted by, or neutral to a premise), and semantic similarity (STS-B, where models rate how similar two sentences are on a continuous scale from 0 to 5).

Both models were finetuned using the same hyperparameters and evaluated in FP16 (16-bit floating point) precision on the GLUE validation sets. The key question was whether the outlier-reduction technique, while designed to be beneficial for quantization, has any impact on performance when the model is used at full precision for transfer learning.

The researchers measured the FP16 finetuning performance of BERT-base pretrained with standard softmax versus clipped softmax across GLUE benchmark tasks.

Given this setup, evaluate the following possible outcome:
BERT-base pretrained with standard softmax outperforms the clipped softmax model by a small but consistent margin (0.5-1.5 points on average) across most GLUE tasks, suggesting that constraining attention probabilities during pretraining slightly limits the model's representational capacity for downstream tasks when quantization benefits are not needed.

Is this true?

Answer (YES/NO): NO